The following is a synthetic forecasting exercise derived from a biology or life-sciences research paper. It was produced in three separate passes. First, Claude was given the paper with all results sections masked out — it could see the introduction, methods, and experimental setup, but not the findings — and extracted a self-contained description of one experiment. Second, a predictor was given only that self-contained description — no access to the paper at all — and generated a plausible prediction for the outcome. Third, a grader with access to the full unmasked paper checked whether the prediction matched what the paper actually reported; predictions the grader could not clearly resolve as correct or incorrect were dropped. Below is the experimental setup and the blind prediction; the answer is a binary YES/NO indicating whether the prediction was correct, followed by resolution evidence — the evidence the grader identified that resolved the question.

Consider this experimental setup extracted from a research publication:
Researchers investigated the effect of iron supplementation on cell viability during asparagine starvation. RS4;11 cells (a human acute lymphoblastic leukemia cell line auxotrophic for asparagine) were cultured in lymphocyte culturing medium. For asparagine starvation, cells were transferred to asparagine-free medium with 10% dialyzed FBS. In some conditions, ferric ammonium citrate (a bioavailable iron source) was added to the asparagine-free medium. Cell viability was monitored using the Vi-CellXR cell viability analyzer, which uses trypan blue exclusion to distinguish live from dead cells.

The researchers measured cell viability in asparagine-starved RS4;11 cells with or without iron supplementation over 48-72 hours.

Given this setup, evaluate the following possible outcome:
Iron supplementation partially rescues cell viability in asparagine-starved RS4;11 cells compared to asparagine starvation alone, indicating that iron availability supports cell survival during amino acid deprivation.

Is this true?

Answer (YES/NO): NO